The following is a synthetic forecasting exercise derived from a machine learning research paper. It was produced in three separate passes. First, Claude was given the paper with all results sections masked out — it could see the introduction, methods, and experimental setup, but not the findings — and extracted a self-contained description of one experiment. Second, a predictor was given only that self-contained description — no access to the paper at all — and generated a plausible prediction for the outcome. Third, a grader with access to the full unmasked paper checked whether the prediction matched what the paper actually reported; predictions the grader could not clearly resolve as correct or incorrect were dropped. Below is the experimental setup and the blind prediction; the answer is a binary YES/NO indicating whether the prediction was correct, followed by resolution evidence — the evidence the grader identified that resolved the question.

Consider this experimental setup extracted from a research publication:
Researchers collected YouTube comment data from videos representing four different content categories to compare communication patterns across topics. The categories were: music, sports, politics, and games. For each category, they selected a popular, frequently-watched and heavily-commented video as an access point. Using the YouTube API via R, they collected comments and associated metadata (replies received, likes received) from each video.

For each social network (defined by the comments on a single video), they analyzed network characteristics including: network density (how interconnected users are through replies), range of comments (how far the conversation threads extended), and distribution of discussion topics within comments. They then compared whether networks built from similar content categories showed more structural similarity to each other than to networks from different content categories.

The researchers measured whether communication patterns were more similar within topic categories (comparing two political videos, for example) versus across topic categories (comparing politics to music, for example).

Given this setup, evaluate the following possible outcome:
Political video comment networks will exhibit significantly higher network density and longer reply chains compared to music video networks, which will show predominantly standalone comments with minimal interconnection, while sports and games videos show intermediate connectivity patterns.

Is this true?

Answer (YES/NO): NO